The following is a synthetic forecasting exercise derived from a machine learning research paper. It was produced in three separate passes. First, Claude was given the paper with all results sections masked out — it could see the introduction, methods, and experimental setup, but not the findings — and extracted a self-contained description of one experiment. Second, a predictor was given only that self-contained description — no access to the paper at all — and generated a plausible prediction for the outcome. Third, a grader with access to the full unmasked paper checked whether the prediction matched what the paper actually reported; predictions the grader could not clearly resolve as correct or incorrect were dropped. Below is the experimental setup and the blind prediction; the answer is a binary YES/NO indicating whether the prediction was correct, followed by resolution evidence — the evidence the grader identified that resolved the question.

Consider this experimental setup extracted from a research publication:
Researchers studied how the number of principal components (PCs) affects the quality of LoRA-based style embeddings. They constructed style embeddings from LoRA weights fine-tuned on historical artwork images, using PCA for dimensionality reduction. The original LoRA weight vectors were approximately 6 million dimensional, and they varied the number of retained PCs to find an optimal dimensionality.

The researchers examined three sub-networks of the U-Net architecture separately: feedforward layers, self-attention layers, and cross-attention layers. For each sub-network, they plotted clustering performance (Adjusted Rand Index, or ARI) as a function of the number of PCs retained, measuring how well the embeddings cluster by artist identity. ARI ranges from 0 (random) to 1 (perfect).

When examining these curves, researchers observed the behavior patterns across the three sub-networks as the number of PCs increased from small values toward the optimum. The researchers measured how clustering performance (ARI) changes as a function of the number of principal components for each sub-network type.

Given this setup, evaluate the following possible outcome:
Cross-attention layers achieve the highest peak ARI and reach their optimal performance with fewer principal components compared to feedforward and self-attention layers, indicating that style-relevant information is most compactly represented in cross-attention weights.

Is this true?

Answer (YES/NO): NO